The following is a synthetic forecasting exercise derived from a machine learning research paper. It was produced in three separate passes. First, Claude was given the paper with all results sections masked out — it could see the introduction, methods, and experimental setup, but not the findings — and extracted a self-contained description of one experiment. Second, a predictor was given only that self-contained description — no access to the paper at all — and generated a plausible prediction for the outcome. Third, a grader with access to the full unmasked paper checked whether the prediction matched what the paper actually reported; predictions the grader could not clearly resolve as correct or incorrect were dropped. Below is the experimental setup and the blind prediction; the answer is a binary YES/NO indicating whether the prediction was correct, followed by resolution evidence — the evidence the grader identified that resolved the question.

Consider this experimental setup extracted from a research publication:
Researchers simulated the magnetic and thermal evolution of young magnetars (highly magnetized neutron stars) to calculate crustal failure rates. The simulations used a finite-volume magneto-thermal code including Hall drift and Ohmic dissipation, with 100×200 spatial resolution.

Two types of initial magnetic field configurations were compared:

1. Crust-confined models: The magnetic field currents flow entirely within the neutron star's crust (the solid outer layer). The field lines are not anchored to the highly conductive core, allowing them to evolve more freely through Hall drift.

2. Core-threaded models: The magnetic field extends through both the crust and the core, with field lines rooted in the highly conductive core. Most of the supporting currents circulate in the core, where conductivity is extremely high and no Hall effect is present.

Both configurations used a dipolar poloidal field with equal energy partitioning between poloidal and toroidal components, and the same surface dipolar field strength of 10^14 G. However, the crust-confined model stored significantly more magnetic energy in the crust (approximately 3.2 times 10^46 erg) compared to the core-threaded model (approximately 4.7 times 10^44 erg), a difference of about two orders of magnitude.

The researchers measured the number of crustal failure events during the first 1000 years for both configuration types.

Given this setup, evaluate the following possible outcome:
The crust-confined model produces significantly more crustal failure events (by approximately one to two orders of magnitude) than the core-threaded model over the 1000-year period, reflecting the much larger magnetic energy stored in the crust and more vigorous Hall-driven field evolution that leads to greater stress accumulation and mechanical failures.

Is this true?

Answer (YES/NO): YES